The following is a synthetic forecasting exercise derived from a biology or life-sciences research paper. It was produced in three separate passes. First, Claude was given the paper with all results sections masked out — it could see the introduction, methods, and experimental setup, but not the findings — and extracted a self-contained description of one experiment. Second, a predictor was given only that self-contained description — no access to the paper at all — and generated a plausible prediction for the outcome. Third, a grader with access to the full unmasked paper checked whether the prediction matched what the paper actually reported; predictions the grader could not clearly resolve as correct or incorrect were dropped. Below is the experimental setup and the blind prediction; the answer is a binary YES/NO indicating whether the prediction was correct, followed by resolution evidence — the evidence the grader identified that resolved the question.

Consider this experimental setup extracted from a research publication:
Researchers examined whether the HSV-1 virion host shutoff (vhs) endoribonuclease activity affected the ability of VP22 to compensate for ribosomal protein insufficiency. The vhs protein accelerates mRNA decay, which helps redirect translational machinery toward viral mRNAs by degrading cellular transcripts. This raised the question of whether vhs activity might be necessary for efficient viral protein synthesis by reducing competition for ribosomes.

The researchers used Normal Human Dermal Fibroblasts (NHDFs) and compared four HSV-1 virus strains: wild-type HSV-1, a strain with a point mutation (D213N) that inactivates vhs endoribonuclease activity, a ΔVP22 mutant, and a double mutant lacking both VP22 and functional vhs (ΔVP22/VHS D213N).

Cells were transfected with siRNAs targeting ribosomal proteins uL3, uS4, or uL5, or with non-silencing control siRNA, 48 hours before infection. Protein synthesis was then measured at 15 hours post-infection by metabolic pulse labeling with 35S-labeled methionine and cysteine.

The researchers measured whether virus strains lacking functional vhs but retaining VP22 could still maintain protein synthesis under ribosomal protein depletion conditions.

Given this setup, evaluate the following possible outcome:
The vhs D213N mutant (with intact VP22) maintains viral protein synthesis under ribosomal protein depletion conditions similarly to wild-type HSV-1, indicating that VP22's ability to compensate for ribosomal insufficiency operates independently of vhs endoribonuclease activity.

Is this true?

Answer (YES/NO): YES